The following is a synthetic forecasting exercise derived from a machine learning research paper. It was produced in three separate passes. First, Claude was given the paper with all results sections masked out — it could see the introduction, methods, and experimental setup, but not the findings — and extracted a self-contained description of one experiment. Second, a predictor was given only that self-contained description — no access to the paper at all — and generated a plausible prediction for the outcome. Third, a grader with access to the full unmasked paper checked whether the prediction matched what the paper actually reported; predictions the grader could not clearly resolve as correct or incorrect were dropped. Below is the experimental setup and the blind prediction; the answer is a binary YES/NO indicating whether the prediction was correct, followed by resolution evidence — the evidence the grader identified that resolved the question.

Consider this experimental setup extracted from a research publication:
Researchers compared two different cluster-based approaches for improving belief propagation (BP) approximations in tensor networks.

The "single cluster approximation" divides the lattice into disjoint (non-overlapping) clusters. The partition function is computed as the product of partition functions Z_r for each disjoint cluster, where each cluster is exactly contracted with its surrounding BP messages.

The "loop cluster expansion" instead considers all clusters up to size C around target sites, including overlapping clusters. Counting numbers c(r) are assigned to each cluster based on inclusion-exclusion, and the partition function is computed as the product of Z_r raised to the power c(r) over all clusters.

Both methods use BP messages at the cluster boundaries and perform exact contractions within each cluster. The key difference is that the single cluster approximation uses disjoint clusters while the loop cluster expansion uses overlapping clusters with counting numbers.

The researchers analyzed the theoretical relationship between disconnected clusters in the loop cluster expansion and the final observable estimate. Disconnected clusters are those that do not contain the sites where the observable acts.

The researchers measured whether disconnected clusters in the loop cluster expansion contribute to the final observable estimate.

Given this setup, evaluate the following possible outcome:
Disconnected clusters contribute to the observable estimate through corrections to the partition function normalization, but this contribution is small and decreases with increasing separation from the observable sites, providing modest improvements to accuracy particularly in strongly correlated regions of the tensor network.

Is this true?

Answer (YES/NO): NO